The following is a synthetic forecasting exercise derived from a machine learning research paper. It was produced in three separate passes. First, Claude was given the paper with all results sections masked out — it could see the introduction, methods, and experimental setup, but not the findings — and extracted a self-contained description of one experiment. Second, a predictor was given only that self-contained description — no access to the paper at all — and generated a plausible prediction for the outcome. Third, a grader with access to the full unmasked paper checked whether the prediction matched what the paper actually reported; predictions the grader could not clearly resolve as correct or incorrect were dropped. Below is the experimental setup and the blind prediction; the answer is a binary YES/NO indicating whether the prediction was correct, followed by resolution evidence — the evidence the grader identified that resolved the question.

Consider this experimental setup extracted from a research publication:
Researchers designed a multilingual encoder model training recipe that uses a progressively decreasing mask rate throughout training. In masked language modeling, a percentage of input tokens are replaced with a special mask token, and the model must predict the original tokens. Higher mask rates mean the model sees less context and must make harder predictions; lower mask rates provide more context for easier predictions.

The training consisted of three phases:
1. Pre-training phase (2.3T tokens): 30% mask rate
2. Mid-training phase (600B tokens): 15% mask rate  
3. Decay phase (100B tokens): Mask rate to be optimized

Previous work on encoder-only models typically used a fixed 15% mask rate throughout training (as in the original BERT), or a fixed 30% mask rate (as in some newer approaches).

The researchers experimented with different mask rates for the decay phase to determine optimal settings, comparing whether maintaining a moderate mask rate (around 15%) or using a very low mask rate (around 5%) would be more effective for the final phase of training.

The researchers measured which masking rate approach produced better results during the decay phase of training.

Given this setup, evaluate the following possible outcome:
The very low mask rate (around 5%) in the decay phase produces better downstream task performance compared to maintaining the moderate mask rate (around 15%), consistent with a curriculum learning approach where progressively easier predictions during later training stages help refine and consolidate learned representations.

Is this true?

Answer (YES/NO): YES